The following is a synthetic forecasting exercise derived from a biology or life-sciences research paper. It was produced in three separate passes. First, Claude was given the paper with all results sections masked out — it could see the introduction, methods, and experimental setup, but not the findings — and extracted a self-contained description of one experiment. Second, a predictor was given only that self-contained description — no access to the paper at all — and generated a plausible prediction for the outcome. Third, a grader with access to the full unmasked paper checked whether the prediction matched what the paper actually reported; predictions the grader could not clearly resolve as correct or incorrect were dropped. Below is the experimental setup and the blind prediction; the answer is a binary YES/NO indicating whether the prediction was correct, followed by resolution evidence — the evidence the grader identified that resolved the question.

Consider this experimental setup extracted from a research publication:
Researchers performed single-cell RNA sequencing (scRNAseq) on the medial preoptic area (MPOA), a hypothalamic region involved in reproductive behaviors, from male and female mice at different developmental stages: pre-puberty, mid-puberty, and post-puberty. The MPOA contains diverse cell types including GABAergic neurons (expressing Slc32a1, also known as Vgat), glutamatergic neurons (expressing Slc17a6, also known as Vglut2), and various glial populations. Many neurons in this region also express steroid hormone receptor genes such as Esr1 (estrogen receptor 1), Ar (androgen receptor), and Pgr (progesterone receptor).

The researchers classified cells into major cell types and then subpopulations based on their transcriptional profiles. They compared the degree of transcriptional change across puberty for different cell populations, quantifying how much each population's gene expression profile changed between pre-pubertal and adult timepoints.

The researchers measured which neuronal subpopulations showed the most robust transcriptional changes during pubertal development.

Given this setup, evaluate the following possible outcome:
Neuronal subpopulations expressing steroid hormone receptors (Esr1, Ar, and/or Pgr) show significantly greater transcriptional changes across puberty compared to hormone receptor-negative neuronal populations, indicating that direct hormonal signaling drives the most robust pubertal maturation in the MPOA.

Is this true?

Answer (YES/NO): YES